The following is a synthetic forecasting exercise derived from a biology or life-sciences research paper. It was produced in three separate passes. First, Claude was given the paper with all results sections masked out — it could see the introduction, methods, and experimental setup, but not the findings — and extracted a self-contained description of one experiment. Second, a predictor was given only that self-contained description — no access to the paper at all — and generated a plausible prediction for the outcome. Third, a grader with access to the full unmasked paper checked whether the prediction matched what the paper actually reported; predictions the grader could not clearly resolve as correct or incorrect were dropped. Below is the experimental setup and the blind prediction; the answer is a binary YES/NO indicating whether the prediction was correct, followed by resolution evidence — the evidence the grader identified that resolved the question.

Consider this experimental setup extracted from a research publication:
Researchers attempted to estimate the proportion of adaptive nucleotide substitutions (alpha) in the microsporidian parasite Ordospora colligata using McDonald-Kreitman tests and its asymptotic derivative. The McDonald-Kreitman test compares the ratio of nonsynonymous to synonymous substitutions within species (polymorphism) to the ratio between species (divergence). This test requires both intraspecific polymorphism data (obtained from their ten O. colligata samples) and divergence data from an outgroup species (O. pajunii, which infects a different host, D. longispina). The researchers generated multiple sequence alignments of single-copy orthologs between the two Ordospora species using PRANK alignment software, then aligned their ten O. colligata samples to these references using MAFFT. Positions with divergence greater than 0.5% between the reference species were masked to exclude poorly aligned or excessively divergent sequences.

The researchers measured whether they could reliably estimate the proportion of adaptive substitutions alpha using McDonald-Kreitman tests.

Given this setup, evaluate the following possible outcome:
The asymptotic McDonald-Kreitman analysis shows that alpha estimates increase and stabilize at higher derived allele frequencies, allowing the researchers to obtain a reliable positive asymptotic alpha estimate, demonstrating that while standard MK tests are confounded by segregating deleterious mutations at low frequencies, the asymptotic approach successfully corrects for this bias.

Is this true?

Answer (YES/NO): NO